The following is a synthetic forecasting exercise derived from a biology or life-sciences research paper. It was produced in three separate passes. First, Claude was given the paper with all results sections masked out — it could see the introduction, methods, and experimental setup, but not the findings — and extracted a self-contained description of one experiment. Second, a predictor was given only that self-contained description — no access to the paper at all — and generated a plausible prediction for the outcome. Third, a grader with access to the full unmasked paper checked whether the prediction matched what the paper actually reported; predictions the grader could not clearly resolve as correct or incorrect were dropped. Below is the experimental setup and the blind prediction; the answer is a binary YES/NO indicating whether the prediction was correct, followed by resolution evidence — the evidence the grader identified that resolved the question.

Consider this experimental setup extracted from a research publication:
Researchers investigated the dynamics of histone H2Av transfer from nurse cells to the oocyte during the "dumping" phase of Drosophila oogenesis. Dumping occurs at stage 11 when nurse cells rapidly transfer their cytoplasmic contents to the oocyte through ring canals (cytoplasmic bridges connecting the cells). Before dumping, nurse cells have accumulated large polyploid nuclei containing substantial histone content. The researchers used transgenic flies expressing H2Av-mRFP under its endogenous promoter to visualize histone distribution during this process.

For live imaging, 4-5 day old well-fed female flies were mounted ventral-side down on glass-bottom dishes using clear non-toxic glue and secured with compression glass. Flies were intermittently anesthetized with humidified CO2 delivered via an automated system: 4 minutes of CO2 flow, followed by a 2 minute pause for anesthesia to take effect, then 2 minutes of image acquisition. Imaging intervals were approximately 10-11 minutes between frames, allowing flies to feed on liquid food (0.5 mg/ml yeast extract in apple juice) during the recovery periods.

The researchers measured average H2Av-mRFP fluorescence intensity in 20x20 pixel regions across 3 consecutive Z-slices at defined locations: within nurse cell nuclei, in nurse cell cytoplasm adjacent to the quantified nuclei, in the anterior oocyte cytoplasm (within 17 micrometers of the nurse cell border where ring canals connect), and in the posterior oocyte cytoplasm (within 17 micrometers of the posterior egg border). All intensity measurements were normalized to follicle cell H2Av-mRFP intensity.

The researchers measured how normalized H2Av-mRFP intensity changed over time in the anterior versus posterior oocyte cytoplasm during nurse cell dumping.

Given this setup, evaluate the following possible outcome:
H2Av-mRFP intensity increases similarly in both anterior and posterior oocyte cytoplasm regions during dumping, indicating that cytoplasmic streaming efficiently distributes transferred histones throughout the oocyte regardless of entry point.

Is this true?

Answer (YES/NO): NO